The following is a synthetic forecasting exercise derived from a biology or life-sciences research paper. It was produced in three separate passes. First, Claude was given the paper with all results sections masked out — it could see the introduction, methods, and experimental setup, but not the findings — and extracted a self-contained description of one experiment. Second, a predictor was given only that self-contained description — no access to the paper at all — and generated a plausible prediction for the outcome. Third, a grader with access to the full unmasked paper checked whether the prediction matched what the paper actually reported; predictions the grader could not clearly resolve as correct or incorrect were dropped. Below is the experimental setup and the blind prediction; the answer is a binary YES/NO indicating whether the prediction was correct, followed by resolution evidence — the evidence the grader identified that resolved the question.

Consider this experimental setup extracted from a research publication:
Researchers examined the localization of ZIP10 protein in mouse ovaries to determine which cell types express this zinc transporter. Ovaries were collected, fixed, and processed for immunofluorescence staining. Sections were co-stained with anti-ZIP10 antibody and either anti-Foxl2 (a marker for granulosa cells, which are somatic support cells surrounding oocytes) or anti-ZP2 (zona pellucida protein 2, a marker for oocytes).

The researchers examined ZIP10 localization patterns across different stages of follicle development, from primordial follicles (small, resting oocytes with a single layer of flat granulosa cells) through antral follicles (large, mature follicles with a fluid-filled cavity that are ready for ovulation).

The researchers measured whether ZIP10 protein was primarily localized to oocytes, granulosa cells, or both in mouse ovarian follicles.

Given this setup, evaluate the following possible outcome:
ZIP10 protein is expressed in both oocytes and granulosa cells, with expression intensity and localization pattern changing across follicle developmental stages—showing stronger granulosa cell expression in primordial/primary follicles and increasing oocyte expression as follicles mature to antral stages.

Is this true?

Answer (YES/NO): NO